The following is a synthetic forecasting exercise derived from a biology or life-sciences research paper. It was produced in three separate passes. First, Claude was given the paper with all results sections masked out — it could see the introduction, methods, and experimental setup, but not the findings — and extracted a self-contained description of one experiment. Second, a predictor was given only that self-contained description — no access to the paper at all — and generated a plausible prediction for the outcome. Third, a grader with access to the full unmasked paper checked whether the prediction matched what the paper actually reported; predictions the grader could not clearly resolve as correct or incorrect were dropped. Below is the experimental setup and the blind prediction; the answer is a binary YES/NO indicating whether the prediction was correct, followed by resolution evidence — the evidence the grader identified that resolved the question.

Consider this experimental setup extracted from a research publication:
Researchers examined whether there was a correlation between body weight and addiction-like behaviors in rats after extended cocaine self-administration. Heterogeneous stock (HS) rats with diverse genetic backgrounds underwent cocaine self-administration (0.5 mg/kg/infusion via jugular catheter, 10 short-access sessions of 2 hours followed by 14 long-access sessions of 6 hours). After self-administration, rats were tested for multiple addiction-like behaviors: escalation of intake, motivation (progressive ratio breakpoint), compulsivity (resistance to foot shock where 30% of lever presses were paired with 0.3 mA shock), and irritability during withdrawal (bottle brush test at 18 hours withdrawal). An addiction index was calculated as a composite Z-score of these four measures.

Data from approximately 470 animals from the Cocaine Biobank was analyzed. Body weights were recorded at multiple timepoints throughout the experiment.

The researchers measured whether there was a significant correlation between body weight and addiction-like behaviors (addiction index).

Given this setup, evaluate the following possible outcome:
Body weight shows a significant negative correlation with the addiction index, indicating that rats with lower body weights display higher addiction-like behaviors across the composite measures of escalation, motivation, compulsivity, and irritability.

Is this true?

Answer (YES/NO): NO